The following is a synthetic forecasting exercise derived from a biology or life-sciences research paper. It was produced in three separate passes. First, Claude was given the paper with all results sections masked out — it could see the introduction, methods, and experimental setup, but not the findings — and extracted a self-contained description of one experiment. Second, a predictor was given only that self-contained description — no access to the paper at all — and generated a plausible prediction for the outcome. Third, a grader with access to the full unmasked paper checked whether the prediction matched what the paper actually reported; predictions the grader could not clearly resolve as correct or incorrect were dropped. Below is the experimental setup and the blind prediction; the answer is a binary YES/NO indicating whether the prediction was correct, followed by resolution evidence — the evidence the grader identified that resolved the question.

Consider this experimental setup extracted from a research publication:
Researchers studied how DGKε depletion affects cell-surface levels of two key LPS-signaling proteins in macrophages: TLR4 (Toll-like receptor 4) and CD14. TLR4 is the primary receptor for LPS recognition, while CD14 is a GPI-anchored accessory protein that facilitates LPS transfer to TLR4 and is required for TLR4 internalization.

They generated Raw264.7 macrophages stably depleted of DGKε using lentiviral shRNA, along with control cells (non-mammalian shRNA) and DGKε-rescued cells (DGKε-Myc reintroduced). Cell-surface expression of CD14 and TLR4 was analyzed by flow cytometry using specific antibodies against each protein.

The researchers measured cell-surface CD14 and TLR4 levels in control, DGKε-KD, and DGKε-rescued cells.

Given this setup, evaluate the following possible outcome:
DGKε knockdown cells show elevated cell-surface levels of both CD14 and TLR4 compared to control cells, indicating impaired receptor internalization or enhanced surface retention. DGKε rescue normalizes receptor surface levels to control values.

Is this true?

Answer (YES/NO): NO